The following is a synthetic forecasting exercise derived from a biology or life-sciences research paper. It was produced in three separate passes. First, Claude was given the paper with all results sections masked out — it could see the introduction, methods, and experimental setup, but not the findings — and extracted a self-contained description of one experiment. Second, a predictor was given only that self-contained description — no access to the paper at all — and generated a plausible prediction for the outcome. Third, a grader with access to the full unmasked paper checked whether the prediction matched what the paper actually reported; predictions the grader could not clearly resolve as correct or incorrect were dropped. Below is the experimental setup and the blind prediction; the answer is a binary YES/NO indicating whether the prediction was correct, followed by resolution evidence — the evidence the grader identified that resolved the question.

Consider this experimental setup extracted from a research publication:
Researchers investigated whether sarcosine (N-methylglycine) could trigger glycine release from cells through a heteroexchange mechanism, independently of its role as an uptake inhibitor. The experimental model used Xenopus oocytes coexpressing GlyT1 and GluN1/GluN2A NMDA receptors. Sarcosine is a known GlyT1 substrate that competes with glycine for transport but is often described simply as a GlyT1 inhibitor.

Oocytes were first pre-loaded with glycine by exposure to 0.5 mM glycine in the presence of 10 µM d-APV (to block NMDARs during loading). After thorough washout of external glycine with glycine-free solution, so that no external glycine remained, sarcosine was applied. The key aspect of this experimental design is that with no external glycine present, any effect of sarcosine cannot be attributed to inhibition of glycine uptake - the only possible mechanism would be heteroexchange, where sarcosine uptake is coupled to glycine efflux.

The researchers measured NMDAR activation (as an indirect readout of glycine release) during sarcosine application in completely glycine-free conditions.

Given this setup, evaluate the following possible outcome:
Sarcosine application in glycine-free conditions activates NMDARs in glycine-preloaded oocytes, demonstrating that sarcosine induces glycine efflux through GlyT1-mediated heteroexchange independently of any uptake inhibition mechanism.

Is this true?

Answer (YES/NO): YES